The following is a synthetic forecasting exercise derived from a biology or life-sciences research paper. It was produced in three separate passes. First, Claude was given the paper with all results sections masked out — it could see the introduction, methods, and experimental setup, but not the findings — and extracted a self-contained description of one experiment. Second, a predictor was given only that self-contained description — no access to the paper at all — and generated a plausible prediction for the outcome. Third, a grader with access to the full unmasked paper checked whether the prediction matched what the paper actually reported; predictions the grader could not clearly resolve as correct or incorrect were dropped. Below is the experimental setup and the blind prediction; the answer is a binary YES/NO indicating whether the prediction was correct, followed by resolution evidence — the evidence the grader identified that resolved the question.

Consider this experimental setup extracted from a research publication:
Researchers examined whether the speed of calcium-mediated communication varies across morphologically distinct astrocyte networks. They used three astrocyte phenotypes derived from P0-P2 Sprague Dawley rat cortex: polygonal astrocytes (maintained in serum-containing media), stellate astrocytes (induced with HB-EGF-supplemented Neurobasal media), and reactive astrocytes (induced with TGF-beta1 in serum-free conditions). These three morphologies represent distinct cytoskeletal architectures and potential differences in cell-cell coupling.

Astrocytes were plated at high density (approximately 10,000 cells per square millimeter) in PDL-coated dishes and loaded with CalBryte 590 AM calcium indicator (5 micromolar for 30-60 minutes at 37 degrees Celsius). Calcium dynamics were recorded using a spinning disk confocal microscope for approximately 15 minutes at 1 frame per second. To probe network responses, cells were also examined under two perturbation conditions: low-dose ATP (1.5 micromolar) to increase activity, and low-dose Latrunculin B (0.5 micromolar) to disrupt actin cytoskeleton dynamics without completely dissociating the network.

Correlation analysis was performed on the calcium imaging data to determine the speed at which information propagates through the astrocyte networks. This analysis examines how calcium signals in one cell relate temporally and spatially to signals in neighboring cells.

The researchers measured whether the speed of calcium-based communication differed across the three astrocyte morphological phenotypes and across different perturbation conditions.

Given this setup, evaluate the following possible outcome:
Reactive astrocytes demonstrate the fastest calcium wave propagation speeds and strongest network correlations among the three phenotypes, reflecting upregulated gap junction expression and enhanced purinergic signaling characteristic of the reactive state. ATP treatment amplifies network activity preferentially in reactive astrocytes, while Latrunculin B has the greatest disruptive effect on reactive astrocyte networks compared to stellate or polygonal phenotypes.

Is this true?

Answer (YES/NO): NO